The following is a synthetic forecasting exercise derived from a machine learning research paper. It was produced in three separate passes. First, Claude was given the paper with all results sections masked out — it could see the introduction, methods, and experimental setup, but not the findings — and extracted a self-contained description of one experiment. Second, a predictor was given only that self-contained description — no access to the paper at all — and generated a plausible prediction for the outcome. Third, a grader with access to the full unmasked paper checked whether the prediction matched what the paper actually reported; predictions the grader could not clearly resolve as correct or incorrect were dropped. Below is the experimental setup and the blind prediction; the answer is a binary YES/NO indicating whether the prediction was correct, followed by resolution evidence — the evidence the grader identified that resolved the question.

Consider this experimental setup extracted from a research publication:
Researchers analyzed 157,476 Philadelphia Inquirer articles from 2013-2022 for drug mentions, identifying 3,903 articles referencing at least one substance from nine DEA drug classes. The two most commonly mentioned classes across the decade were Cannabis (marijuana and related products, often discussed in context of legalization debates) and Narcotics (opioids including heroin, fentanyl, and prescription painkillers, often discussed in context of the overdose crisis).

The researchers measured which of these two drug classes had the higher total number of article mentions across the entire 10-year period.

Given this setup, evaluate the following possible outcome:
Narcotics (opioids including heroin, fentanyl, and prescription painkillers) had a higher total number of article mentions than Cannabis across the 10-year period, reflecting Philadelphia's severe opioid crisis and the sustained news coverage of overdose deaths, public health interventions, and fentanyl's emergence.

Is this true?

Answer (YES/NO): NO